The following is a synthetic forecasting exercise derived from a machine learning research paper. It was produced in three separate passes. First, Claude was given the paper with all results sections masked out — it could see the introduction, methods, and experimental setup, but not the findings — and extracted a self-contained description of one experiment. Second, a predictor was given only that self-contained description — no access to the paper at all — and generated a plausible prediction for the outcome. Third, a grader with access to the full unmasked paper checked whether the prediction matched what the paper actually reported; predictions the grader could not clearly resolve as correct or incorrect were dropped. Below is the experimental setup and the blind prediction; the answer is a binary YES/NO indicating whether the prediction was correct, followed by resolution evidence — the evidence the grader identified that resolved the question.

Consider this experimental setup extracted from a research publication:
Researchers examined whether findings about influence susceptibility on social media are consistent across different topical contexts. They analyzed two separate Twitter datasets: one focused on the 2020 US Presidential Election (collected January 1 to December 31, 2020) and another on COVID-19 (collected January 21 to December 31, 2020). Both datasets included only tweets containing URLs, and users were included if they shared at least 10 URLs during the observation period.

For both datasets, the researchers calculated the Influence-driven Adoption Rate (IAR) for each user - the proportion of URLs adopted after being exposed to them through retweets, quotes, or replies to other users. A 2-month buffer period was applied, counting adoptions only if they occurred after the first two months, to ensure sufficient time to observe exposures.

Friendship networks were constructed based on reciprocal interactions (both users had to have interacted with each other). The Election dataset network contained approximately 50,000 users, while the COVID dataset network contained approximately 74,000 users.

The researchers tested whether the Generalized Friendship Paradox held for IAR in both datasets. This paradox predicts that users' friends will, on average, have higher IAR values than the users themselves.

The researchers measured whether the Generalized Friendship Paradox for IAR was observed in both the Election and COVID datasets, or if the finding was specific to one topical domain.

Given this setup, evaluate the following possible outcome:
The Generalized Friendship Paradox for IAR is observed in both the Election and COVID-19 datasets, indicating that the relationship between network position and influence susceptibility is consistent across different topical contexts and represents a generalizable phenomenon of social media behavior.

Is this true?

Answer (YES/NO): YES